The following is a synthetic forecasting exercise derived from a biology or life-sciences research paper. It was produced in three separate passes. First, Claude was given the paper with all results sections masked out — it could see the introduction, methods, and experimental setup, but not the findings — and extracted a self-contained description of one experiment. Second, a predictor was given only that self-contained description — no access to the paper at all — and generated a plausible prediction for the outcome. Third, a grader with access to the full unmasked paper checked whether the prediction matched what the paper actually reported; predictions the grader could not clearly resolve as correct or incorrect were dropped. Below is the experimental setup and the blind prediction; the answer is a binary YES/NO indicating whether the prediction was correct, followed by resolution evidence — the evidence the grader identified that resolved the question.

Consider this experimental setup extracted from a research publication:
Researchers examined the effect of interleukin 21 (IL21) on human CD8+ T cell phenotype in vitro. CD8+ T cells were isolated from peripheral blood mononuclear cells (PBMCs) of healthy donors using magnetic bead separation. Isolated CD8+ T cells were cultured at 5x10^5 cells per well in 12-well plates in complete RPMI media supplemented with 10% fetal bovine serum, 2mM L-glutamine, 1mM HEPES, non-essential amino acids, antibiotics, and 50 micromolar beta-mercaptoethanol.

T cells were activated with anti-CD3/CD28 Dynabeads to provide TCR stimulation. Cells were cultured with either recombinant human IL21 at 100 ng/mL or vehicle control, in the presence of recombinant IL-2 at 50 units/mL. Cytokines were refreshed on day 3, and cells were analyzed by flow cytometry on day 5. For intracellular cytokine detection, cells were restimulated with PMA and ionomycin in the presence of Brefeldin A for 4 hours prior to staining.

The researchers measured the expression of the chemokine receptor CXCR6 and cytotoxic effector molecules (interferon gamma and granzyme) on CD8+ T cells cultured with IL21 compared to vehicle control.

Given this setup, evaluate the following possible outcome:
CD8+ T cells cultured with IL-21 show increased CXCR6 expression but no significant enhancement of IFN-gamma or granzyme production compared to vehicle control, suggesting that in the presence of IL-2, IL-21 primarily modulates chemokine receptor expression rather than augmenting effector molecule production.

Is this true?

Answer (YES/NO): NO